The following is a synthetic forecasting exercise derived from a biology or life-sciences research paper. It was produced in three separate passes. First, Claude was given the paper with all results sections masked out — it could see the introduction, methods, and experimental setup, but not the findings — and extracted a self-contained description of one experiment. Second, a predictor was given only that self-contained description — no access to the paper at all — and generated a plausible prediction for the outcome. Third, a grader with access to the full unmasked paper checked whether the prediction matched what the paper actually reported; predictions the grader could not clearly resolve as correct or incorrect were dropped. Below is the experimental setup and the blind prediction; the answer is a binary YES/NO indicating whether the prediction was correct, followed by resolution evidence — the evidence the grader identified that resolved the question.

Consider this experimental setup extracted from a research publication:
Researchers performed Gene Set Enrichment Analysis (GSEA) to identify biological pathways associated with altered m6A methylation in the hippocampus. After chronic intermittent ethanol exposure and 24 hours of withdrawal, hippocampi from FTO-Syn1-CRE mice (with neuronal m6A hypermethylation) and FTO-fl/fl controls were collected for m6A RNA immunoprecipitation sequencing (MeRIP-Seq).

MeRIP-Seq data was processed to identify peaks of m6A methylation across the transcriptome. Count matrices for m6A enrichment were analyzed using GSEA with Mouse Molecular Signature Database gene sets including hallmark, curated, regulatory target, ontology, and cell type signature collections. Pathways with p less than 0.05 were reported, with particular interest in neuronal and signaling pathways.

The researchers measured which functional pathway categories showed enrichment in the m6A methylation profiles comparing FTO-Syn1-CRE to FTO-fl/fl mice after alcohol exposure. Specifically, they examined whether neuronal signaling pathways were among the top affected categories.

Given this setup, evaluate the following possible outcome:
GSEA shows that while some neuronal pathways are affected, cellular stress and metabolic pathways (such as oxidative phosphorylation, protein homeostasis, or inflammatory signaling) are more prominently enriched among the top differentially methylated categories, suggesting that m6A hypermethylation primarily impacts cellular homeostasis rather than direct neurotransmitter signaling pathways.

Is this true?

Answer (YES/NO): NO